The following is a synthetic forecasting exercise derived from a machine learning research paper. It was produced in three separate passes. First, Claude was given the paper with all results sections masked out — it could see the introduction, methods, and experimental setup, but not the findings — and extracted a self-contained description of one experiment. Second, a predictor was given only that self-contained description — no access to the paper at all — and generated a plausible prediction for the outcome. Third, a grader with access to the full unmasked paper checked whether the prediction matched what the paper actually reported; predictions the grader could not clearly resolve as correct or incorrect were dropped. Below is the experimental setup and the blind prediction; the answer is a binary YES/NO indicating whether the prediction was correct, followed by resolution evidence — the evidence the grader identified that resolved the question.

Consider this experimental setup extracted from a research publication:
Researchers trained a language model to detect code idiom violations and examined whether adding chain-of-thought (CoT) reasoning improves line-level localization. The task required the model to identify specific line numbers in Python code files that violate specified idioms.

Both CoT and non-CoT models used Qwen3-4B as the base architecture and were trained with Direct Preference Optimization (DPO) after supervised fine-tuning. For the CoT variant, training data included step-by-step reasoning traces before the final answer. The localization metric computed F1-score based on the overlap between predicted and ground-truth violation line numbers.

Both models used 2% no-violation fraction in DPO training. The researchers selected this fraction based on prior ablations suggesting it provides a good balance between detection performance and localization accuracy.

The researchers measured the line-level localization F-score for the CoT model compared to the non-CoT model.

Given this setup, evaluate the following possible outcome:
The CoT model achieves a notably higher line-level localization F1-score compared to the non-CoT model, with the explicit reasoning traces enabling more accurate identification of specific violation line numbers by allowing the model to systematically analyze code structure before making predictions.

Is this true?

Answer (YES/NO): YES